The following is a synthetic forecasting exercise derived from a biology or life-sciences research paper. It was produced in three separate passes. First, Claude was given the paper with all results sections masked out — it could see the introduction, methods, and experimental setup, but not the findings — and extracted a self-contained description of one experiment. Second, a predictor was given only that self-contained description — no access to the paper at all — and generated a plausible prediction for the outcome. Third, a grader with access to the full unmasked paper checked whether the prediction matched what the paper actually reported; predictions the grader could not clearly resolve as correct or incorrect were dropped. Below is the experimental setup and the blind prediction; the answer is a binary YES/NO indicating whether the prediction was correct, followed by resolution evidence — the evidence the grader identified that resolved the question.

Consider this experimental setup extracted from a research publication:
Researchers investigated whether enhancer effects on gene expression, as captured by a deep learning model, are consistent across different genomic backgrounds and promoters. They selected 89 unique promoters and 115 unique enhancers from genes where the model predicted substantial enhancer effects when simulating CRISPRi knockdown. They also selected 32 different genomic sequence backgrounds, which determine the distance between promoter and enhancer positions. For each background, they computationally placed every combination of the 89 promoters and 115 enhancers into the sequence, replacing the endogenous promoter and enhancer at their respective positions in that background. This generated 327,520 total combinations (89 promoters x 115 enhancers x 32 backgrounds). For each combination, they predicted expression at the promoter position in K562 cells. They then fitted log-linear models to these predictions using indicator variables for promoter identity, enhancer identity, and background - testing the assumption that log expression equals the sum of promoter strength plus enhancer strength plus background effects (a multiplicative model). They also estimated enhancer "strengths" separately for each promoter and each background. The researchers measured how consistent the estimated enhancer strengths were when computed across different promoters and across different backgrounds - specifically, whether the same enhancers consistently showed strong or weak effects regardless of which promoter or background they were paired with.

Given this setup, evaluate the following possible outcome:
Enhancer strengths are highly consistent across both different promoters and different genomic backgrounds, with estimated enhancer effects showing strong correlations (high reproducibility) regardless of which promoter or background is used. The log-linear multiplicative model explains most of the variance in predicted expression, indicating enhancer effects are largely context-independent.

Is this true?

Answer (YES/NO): YES